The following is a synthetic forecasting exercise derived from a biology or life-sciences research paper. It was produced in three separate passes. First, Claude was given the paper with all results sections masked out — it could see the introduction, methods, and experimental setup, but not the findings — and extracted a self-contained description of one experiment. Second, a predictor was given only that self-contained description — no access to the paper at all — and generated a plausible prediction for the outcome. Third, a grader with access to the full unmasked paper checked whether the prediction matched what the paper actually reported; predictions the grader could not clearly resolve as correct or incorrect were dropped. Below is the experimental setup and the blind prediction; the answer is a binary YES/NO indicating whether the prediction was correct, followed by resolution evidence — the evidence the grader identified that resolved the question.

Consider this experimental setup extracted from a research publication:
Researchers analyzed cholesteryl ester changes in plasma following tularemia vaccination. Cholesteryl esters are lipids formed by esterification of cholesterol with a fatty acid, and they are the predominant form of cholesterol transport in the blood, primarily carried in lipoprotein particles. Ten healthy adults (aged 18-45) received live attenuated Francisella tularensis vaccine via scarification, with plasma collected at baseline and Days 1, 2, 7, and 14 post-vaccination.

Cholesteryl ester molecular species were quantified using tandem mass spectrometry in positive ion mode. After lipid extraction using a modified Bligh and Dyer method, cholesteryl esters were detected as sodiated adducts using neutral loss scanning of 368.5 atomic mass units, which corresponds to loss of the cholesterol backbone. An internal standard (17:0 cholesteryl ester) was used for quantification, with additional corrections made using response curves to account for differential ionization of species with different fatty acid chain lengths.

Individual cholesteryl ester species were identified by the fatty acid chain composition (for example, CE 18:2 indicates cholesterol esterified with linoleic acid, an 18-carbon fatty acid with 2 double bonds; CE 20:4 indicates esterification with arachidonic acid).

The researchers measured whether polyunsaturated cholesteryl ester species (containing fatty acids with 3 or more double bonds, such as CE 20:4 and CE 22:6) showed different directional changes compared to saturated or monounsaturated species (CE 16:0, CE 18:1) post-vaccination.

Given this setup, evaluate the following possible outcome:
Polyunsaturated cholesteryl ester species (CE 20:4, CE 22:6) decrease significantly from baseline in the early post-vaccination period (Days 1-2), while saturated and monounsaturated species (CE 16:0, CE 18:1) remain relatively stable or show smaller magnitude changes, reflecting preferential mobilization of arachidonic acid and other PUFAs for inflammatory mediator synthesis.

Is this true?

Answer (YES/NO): NO